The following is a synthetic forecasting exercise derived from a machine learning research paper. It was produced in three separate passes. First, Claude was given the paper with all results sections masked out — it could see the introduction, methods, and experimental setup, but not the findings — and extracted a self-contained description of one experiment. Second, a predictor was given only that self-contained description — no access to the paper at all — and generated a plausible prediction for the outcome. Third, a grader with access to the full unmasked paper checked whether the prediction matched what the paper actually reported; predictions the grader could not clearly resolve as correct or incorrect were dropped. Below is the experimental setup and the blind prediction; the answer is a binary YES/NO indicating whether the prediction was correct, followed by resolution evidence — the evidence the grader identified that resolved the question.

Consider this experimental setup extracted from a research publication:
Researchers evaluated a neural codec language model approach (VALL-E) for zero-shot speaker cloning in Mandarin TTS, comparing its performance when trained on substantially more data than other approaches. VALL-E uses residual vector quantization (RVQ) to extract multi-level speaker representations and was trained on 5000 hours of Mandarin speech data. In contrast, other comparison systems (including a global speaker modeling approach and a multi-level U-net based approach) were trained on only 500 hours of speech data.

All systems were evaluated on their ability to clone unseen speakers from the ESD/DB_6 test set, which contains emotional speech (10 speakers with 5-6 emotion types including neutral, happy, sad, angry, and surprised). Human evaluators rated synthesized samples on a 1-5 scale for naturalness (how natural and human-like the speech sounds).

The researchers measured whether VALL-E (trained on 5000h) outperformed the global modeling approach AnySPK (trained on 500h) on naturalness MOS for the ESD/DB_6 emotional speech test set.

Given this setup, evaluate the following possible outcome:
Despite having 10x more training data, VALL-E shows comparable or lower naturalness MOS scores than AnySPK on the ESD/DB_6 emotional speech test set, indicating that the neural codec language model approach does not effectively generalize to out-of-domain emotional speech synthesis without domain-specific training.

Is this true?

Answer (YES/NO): YES